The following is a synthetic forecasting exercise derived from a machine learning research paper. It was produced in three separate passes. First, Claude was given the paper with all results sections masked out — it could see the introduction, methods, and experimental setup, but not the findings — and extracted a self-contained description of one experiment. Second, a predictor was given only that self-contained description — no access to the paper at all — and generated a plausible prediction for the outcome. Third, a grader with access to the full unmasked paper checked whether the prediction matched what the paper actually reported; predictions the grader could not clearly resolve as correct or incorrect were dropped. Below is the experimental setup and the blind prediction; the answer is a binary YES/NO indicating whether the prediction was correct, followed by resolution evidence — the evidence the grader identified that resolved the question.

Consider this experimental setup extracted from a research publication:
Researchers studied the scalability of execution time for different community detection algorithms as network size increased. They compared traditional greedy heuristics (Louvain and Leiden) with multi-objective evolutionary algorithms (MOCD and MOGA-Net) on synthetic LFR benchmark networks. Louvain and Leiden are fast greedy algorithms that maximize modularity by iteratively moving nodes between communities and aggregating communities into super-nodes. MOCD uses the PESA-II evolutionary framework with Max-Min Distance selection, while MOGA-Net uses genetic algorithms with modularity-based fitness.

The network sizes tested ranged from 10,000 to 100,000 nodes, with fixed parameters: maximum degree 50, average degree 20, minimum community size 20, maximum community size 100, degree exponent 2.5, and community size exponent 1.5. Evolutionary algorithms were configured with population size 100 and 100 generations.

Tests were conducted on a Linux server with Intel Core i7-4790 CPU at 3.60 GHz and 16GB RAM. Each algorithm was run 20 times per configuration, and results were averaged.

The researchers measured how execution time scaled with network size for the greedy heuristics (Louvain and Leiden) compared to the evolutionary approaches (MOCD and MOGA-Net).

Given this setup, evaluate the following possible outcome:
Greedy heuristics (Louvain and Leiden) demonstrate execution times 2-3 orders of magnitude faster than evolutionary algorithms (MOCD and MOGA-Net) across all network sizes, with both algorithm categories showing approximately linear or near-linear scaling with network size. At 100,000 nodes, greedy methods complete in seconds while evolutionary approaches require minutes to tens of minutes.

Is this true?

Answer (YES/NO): NO